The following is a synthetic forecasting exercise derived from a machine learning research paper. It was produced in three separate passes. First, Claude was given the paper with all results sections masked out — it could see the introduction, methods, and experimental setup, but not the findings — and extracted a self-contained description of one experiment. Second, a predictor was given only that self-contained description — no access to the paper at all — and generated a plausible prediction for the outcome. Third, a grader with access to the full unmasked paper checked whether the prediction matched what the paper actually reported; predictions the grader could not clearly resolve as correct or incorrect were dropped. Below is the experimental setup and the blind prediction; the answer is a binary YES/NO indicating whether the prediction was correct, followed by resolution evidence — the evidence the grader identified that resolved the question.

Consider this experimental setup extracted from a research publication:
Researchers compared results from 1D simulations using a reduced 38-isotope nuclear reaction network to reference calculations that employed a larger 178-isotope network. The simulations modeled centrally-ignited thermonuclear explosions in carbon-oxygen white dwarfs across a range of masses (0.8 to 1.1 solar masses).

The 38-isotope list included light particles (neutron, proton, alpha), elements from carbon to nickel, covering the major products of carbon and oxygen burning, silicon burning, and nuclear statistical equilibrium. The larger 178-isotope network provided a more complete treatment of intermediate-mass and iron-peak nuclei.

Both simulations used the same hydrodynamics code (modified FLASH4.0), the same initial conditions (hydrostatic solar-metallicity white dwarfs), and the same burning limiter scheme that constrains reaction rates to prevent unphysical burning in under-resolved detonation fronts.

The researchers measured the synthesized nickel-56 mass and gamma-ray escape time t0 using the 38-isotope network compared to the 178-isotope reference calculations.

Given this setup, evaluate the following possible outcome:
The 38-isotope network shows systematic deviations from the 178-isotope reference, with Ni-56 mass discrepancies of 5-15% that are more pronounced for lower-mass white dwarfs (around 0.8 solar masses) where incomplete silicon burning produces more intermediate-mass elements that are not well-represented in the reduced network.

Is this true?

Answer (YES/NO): NO